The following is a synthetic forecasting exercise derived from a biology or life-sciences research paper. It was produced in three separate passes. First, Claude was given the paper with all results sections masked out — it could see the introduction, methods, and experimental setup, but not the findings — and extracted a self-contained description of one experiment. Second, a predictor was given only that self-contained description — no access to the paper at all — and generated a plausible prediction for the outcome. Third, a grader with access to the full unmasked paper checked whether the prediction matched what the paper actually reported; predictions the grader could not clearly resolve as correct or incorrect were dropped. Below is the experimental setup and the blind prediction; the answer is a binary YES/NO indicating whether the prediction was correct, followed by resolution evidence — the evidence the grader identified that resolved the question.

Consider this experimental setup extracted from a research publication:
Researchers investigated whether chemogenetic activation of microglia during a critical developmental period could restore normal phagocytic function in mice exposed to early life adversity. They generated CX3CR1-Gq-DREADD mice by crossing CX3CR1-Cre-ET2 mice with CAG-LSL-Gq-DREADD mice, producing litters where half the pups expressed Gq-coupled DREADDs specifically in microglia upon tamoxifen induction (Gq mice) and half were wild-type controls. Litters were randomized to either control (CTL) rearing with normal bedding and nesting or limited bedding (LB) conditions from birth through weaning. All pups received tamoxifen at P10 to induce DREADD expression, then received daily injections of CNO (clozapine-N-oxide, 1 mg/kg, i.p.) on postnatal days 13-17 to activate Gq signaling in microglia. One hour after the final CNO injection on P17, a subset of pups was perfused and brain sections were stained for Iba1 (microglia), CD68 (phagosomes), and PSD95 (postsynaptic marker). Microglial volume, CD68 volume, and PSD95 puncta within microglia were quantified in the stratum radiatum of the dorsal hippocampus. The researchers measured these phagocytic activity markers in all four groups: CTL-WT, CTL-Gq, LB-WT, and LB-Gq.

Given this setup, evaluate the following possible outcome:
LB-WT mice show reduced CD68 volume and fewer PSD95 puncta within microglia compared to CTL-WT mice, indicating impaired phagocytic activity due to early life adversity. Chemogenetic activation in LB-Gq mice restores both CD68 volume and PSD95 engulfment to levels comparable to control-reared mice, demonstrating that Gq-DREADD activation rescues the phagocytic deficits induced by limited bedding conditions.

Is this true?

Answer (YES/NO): YES